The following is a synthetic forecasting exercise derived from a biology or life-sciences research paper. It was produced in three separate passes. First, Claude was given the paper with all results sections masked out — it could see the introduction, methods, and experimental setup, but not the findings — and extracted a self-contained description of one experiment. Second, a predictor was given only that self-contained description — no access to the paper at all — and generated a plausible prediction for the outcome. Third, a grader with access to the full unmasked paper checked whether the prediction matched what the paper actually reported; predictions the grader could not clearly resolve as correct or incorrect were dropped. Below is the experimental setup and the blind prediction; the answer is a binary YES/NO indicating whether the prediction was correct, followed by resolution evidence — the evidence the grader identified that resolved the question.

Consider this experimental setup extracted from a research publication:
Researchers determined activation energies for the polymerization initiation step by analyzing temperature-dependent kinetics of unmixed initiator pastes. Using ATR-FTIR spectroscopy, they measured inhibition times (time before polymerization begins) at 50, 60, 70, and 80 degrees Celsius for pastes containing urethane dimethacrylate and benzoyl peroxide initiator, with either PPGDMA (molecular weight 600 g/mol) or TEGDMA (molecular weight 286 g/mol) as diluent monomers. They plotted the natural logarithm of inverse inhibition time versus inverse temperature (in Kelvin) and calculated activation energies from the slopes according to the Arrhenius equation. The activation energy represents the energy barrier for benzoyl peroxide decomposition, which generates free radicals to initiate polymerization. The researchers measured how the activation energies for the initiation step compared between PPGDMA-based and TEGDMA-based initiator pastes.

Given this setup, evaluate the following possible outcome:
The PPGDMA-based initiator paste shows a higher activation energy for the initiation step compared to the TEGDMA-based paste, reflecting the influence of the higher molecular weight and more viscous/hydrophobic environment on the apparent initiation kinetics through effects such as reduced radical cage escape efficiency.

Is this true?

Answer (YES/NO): YES